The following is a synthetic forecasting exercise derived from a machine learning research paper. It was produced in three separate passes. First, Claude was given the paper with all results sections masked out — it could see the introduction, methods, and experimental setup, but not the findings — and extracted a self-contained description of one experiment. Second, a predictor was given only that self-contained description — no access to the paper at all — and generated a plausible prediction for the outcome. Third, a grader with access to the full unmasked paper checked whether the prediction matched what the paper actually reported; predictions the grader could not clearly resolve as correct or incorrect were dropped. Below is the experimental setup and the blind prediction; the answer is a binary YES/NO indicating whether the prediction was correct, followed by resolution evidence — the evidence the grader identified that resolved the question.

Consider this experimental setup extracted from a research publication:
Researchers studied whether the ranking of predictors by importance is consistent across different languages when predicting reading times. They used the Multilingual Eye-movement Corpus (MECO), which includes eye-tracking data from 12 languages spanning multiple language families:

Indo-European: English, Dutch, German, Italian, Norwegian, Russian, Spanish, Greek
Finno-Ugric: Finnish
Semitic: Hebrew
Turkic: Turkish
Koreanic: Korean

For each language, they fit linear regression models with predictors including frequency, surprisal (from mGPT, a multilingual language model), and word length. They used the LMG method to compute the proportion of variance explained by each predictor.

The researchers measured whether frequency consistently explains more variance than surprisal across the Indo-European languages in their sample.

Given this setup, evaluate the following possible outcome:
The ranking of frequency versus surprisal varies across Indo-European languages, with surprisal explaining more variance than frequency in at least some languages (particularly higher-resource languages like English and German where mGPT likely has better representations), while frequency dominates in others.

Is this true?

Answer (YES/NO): NO